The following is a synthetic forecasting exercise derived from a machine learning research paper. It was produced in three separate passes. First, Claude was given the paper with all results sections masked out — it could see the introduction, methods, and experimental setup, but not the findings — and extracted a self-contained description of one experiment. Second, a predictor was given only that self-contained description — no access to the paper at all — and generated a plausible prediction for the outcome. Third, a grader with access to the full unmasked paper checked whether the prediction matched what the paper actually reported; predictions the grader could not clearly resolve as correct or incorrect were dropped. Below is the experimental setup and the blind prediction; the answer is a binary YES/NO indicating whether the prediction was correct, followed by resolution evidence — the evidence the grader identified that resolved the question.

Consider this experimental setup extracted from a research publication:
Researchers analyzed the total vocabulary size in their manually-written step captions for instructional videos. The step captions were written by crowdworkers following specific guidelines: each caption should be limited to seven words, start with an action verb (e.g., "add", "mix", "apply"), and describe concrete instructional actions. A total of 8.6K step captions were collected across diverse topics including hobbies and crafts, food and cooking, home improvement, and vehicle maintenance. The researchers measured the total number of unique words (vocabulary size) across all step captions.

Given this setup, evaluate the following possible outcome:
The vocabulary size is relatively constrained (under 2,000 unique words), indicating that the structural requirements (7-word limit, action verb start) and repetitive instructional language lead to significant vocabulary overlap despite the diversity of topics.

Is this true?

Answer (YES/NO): NO